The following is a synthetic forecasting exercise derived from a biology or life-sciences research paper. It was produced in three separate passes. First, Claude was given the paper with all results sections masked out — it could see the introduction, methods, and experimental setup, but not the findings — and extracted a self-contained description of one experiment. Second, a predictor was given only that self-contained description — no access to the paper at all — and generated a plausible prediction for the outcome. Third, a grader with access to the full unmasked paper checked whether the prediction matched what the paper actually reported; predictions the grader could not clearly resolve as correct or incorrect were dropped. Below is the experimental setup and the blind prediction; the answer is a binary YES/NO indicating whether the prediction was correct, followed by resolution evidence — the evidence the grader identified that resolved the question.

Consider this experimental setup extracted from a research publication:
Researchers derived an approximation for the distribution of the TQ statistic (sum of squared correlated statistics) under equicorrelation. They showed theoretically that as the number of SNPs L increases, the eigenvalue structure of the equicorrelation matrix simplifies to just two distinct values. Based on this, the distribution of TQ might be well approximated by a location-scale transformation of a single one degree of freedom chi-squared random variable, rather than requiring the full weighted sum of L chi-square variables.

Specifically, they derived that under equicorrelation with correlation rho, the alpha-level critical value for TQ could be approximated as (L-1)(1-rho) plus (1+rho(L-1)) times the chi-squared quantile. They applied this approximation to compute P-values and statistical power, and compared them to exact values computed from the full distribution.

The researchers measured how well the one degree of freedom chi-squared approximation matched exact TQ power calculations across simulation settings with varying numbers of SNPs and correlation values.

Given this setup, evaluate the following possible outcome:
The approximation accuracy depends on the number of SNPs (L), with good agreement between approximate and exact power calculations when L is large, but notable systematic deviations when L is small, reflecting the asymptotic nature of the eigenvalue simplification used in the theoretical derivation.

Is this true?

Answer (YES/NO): NO